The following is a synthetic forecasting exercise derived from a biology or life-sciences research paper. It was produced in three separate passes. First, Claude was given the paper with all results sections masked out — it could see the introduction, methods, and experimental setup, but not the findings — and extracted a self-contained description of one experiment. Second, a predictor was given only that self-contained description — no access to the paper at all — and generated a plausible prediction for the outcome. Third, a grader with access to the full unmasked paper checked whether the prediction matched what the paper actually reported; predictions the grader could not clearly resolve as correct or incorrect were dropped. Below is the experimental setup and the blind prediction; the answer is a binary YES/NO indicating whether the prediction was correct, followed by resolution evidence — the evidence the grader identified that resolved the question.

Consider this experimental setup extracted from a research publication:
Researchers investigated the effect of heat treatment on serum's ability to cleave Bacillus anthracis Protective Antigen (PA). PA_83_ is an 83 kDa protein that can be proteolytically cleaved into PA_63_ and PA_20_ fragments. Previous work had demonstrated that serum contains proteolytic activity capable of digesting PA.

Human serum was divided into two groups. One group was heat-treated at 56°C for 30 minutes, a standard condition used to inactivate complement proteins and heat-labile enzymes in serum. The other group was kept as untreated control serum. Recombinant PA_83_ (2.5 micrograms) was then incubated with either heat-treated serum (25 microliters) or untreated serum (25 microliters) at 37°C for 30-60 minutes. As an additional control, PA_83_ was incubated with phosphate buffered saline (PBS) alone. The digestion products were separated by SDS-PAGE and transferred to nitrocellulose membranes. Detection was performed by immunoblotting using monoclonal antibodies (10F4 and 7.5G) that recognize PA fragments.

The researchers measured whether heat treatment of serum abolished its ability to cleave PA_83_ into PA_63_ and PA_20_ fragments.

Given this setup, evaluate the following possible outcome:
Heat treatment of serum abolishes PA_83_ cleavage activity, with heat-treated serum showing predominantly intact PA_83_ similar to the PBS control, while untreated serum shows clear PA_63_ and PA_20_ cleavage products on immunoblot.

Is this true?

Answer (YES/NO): YES